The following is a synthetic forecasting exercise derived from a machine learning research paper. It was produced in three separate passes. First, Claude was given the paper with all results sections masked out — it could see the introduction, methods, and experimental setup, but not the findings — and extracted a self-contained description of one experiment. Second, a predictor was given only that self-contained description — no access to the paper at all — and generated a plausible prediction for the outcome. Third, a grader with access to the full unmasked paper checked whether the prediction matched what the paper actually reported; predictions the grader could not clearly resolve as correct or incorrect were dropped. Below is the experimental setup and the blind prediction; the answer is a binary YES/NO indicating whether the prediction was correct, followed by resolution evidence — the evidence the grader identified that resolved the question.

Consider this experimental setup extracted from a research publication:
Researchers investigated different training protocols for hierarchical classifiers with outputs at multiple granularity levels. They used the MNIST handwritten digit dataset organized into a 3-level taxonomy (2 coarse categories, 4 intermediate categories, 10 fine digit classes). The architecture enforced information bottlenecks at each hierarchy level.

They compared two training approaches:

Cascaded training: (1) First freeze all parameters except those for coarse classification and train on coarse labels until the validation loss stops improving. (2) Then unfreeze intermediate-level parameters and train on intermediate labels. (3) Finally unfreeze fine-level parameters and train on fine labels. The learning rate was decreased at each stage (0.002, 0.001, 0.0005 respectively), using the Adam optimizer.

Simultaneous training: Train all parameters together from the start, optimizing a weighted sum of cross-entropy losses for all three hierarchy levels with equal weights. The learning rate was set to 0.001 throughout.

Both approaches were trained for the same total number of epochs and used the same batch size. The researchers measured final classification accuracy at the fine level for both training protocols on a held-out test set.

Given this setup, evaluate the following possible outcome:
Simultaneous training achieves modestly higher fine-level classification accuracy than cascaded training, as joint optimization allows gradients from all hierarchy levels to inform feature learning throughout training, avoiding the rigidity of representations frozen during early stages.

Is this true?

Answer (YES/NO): NO